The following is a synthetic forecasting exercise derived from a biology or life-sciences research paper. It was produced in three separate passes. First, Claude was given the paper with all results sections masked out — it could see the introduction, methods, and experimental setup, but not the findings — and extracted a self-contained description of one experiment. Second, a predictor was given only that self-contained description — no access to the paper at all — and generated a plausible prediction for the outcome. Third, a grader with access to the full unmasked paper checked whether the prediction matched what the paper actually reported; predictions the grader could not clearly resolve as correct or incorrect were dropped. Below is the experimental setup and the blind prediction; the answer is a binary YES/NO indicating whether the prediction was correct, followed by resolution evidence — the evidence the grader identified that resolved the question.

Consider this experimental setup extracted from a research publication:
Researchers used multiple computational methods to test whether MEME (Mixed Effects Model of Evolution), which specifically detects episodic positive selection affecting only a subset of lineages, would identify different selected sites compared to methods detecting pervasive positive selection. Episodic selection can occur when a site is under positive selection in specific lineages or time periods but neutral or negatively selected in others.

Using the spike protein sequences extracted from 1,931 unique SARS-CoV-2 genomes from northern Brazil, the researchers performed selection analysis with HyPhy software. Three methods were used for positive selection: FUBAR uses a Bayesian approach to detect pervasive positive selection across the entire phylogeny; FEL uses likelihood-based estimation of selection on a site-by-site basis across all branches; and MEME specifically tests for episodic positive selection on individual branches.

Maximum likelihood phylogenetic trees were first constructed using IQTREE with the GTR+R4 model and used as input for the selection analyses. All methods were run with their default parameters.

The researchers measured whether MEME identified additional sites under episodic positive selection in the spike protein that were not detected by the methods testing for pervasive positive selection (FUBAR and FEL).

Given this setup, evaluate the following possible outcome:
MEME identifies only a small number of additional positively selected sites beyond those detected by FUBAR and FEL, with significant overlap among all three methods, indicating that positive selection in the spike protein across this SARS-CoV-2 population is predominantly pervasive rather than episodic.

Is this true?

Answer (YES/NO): NO